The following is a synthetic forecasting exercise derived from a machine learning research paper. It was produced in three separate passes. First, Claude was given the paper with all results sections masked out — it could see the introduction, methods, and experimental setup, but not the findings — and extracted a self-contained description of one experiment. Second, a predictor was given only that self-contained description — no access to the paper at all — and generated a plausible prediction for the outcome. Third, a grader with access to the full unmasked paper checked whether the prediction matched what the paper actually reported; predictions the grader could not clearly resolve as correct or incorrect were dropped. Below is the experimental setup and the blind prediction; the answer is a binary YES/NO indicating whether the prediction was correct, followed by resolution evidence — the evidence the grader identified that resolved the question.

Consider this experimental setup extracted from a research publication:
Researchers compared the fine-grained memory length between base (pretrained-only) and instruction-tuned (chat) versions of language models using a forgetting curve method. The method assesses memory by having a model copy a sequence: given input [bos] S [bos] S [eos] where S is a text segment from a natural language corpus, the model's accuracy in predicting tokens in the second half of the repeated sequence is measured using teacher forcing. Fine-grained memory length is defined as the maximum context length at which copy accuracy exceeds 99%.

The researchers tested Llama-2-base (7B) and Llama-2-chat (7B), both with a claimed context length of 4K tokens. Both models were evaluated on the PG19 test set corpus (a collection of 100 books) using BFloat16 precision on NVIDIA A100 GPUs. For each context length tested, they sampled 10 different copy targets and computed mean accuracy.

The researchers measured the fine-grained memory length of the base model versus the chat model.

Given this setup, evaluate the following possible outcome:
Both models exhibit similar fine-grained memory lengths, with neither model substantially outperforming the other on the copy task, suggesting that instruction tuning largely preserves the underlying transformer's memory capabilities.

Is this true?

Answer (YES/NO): NO